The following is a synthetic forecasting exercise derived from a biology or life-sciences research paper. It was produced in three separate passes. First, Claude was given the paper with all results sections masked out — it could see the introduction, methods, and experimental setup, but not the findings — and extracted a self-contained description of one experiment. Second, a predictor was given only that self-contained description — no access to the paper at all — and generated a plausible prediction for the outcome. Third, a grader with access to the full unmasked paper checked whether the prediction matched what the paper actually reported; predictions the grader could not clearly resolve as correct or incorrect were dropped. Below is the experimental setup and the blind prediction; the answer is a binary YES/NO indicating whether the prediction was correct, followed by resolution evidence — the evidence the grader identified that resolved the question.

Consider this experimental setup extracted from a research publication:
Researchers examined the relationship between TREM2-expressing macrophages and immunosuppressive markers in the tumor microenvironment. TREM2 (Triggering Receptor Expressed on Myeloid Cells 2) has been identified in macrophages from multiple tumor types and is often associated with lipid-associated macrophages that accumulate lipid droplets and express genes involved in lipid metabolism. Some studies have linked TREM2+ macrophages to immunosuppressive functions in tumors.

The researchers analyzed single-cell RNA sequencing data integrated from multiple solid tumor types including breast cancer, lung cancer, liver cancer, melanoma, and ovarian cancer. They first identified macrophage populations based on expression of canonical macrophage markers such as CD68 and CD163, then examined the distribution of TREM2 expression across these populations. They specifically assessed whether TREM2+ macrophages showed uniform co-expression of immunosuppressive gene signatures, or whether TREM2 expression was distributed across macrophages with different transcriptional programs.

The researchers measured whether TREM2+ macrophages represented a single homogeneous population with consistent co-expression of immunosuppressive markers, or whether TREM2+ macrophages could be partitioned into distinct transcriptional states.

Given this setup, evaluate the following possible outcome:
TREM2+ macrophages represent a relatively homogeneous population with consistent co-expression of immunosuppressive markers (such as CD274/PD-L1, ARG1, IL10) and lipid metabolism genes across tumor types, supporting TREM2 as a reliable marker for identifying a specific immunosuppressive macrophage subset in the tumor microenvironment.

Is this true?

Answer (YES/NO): NO